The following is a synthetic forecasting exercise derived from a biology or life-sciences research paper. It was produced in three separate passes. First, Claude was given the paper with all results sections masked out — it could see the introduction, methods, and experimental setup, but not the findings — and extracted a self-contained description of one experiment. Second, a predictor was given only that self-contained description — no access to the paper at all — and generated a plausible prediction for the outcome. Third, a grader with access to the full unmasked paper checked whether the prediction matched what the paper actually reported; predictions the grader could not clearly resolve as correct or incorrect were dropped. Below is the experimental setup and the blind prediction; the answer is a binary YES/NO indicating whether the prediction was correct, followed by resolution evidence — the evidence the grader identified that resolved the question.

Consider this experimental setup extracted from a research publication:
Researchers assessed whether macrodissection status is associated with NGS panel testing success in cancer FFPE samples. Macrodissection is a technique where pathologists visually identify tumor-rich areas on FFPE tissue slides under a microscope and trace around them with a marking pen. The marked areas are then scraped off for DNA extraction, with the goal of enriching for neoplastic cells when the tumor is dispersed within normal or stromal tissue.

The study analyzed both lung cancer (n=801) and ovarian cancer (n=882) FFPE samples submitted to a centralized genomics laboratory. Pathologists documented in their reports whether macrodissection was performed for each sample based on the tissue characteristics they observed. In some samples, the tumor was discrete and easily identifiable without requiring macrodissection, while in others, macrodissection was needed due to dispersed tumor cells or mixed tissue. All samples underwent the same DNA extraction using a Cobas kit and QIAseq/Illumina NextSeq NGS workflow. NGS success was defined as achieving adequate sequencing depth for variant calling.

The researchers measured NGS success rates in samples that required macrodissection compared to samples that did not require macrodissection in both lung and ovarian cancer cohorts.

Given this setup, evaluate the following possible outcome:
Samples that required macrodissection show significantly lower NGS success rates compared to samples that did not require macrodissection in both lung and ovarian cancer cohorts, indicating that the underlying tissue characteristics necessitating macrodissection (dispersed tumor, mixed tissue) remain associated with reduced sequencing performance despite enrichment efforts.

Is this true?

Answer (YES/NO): NO